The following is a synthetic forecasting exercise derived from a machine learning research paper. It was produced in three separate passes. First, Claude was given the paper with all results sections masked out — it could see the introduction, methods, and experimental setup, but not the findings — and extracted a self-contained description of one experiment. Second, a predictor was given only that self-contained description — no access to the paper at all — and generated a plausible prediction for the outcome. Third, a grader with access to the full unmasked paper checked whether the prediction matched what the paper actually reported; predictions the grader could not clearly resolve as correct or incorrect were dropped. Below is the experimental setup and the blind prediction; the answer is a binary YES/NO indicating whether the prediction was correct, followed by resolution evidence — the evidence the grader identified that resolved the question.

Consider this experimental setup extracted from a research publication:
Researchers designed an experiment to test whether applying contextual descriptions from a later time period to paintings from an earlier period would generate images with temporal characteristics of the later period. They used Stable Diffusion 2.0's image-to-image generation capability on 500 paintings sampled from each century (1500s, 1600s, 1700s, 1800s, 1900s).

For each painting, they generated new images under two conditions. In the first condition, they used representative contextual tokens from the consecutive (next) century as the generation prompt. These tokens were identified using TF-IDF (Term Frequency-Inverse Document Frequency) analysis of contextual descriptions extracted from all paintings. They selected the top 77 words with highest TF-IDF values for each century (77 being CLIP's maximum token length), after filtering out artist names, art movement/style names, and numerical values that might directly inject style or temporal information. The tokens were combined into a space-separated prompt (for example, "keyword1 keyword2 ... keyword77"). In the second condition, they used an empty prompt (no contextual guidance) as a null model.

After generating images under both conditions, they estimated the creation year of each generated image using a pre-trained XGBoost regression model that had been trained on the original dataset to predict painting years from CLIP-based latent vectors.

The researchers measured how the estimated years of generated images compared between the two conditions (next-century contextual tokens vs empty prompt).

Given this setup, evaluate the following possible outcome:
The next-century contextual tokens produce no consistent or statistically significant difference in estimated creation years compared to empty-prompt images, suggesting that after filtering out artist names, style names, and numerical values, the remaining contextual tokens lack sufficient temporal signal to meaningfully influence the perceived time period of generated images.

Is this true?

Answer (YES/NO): NO